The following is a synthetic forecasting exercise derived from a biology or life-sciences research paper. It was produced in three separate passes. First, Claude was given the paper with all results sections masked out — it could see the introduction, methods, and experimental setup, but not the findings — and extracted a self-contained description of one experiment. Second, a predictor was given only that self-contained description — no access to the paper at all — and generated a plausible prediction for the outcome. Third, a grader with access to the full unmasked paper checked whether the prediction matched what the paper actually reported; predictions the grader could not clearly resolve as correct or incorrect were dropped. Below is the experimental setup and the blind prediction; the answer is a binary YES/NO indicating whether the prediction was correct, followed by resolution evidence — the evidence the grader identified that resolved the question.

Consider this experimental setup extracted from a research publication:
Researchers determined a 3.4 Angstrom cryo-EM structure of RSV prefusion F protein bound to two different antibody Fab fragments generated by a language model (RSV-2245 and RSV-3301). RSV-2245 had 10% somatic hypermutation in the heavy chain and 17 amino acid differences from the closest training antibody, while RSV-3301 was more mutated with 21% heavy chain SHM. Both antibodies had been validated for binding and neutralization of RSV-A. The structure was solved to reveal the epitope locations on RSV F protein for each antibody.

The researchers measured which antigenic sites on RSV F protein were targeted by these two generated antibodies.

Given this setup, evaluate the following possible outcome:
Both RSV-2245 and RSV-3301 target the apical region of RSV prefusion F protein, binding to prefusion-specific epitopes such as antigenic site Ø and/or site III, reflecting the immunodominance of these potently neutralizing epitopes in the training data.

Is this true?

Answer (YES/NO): NO